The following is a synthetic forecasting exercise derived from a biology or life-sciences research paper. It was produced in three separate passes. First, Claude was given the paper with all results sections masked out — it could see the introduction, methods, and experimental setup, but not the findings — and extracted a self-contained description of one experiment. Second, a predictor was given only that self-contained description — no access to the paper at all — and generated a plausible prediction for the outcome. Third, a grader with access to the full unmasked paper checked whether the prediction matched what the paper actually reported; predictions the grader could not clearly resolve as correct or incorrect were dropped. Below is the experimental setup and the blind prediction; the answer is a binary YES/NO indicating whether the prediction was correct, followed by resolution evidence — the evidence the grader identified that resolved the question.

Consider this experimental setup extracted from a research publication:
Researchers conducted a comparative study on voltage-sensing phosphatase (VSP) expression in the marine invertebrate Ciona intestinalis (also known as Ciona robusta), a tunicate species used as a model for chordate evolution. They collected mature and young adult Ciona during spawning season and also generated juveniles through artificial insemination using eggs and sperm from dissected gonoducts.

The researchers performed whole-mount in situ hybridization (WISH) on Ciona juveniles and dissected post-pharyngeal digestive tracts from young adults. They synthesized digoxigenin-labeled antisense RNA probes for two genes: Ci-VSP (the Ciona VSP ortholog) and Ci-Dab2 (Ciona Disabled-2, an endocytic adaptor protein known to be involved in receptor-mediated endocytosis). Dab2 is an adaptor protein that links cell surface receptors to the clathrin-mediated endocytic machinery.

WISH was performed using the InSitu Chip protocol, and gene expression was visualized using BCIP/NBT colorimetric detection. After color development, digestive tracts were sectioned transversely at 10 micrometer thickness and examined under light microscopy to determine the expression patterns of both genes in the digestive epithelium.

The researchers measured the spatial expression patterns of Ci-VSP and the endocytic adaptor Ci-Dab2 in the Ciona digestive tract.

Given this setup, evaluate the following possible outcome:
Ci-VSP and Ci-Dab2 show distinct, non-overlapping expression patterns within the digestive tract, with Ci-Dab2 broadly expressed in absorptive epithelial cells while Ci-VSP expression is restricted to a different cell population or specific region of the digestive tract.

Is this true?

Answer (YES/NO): NO